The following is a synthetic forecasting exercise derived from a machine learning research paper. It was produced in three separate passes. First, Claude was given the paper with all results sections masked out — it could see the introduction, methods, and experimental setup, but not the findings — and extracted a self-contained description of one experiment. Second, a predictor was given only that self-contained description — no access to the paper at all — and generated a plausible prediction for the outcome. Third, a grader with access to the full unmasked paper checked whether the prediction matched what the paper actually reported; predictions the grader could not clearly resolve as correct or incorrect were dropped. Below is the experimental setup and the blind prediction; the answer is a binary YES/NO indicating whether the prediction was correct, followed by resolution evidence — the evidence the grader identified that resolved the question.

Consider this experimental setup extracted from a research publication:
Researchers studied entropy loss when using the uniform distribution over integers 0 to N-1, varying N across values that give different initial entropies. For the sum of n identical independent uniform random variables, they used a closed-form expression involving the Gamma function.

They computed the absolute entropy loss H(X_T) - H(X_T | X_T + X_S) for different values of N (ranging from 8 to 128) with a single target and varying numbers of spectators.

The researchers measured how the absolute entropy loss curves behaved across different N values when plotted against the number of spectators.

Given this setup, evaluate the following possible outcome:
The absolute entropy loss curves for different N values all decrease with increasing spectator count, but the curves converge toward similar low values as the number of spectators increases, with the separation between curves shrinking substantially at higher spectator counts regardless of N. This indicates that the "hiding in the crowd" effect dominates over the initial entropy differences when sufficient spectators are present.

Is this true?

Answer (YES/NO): NO